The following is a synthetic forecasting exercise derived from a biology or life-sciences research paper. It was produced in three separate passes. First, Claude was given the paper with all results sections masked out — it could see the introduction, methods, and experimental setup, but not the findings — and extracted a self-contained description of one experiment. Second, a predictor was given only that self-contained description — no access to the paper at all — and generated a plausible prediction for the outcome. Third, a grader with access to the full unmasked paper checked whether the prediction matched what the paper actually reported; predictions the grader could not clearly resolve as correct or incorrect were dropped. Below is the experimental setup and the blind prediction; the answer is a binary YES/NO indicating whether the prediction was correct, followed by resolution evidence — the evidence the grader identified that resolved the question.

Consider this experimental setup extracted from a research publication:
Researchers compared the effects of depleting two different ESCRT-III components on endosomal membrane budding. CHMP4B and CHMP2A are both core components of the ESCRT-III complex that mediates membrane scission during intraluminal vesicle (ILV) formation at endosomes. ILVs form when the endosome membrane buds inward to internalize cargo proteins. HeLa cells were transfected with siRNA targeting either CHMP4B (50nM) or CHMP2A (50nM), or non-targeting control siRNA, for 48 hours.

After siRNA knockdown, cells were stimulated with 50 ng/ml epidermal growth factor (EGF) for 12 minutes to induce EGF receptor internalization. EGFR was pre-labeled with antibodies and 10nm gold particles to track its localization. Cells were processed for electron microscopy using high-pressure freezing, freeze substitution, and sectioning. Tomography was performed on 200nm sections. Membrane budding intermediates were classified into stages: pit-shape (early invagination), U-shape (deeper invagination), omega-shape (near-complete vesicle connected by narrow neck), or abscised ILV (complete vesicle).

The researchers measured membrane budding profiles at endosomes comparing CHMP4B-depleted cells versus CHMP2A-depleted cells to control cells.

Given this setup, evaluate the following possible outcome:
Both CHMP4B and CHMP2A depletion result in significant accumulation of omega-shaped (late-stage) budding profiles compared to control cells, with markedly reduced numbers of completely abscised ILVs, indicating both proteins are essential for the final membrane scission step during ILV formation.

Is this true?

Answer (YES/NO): NO